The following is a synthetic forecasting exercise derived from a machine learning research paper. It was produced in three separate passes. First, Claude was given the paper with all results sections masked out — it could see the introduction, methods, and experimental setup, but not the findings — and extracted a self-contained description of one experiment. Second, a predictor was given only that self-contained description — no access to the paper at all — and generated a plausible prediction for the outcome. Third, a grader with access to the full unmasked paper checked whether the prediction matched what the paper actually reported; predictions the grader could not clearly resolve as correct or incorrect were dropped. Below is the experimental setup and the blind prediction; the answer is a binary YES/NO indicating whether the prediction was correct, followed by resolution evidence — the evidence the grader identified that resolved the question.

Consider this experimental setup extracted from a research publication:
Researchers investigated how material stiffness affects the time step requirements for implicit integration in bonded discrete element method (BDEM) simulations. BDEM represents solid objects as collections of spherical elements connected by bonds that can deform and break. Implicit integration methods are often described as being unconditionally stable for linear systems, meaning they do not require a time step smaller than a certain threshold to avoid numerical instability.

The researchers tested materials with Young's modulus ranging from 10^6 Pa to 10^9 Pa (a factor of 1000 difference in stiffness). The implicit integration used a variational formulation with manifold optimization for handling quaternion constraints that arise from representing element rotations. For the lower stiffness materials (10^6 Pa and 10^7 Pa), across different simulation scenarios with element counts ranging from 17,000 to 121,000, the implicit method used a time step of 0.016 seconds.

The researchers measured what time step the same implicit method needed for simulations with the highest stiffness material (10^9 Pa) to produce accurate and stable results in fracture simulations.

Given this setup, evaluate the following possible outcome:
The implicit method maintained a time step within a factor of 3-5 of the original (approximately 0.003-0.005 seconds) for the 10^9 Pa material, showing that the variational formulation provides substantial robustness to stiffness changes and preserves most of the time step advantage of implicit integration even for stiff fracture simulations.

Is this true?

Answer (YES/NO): NO